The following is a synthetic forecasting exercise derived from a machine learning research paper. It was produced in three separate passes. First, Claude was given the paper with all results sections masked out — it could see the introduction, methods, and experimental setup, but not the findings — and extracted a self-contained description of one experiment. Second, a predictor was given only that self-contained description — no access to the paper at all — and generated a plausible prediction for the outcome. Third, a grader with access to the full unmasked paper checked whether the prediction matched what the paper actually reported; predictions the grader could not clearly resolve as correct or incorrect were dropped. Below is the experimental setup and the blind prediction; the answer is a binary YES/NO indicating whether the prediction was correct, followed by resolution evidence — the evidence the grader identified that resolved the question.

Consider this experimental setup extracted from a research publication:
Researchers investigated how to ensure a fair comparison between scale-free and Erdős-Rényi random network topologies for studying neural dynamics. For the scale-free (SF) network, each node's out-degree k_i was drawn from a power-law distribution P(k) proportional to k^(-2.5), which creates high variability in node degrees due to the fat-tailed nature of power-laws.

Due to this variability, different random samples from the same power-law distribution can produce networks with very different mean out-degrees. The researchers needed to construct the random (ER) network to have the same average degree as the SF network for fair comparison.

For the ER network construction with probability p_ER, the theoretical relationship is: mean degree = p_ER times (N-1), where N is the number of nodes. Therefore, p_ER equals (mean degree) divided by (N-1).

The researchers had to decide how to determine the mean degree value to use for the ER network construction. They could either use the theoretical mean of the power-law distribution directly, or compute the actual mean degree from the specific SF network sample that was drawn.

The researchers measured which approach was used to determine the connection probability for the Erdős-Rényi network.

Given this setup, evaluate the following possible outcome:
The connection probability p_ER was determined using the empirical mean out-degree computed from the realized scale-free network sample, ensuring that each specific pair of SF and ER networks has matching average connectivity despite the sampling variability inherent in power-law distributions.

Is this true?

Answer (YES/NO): YES